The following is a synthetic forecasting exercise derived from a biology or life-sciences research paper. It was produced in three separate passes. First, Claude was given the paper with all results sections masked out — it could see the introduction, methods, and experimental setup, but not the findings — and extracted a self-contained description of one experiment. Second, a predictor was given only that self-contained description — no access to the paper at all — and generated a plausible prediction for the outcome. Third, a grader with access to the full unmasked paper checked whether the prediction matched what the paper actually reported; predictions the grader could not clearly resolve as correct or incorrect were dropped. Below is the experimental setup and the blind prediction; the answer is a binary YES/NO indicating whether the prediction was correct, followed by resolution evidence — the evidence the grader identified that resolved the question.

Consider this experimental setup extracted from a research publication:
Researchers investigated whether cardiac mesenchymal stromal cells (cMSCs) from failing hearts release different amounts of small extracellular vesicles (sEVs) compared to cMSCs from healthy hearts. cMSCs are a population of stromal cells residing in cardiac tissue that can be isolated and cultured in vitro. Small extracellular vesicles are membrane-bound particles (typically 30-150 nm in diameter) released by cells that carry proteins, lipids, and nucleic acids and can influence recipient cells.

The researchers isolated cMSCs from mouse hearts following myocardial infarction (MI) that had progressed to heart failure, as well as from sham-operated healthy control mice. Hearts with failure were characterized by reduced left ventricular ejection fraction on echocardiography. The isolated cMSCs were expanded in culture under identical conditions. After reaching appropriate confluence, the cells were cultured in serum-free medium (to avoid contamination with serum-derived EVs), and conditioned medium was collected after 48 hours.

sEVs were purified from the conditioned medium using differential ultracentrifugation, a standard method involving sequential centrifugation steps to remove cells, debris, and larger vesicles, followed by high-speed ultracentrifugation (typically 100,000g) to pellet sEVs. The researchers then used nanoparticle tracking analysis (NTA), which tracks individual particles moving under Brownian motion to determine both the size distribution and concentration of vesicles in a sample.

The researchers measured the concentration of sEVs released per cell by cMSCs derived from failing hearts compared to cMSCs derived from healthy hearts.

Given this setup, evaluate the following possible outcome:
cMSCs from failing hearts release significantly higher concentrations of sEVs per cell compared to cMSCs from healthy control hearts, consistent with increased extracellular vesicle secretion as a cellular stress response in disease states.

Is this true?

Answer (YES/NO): YES